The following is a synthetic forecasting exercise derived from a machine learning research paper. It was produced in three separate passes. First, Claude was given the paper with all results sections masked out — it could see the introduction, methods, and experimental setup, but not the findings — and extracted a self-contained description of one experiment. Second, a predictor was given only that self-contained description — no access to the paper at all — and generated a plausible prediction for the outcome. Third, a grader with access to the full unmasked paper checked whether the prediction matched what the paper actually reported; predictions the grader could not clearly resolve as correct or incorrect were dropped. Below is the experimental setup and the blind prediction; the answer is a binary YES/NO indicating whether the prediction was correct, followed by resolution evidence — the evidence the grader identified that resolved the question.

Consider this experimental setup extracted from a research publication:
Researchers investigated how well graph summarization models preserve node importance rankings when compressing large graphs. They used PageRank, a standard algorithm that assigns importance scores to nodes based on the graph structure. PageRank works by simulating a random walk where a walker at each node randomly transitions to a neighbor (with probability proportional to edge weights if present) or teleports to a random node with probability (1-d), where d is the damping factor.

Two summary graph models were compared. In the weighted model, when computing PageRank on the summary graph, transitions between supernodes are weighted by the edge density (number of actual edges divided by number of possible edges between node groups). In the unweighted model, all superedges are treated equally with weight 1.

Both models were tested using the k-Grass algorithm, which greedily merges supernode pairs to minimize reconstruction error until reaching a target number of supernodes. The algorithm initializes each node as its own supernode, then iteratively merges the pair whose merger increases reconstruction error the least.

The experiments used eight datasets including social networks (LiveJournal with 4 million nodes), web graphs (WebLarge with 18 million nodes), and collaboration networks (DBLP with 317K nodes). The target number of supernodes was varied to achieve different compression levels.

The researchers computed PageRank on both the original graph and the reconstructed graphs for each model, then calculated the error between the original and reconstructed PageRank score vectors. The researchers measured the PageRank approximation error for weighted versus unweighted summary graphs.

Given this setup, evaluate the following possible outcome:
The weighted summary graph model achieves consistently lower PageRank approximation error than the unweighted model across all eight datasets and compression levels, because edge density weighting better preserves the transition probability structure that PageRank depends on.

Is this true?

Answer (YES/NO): NO